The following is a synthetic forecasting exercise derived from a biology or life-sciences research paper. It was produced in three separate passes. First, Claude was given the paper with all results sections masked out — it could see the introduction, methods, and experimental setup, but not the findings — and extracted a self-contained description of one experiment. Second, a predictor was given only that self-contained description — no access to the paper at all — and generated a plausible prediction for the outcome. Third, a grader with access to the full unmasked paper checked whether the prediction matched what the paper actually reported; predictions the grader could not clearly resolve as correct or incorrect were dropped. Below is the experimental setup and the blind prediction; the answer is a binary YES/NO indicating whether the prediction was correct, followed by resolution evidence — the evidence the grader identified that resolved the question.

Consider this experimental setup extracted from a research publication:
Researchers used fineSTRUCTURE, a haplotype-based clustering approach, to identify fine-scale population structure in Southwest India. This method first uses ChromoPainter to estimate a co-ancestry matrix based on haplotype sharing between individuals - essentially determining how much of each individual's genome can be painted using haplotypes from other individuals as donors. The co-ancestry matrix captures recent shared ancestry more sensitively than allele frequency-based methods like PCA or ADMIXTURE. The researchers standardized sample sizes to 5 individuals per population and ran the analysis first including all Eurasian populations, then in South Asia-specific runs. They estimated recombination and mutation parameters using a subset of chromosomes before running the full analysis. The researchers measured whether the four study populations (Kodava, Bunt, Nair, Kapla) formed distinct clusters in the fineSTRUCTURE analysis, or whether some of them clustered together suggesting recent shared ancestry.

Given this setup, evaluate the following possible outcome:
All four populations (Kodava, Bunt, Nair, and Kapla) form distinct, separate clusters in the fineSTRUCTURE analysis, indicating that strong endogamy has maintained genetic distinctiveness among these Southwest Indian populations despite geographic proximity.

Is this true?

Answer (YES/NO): NO